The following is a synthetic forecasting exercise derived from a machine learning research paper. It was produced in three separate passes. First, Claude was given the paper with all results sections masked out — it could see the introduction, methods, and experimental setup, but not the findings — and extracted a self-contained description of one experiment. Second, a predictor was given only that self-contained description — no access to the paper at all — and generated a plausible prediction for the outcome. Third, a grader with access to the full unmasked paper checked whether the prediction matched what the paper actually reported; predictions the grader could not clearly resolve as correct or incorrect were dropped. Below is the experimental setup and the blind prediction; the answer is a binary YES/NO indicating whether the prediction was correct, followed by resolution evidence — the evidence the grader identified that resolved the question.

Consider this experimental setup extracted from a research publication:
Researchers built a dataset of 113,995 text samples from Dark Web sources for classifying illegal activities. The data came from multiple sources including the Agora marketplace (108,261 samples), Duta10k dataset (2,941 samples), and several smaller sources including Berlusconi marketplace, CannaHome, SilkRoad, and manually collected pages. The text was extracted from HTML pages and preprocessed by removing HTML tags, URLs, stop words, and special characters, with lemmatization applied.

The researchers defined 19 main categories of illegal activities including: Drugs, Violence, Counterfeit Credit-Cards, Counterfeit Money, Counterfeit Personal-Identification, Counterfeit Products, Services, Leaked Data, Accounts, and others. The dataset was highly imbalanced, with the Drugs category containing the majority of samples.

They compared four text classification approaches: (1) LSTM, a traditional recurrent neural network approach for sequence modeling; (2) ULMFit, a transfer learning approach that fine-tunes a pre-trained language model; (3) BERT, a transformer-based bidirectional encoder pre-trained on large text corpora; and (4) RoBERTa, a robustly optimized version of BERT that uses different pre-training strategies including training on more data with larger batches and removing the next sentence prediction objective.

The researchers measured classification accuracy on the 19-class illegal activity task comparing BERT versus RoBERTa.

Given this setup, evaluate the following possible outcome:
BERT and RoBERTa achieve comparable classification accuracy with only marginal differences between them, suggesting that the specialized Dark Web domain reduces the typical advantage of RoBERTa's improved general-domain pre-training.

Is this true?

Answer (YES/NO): YES